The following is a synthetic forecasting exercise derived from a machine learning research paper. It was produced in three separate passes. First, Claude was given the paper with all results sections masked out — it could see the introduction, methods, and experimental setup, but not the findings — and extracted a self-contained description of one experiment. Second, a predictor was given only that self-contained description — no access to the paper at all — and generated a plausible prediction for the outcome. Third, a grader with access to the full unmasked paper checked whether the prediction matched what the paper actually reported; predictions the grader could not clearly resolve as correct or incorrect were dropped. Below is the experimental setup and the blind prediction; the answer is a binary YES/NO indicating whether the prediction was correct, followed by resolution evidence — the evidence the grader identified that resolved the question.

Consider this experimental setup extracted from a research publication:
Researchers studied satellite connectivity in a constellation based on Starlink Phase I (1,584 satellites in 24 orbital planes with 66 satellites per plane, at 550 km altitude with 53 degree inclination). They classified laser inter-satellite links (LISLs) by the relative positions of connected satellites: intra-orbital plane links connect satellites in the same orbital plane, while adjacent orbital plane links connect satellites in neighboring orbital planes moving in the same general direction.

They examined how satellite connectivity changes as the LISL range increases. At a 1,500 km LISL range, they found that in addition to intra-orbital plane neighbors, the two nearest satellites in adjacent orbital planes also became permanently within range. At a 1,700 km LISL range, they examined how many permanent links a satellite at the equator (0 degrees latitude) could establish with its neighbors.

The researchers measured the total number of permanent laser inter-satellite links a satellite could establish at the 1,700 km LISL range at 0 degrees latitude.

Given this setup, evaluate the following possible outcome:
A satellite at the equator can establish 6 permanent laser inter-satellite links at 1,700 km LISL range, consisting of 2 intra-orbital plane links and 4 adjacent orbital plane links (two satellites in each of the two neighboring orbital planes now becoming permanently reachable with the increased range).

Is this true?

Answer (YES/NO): NO